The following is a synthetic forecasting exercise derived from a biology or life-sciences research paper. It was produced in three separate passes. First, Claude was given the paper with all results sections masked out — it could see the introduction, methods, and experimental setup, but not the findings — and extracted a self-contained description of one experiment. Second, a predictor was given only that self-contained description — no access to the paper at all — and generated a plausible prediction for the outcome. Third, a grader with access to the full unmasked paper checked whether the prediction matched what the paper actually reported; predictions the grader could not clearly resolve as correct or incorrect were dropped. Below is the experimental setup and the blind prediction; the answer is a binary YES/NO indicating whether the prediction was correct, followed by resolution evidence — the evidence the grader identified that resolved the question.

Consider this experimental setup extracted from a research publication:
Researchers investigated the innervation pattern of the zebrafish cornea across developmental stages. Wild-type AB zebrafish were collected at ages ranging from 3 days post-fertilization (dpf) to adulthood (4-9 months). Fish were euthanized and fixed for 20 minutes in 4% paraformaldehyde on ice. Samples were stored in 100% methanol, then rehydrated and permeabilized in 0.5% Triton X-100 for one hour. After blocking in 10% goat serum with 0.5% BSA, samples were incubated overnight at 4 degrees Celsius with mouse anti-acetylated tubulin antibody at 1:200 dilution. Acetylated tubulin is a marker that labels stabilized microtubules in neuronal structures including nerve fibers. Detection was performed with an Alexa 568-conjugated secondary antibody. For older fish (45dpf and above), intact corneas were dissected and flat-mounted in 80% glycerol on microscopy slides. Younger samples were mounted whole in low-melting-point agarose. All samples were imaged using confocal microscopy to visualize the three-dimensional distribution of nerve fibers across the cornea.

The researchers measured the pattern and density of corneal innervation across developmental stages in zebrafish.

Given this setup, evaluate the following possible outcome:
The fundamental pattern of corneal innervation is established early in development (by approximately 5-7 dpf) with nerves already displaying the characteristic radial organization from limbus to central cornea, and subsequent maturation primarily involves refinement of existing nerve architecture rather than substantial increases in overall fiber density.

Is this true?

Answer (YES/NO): NO